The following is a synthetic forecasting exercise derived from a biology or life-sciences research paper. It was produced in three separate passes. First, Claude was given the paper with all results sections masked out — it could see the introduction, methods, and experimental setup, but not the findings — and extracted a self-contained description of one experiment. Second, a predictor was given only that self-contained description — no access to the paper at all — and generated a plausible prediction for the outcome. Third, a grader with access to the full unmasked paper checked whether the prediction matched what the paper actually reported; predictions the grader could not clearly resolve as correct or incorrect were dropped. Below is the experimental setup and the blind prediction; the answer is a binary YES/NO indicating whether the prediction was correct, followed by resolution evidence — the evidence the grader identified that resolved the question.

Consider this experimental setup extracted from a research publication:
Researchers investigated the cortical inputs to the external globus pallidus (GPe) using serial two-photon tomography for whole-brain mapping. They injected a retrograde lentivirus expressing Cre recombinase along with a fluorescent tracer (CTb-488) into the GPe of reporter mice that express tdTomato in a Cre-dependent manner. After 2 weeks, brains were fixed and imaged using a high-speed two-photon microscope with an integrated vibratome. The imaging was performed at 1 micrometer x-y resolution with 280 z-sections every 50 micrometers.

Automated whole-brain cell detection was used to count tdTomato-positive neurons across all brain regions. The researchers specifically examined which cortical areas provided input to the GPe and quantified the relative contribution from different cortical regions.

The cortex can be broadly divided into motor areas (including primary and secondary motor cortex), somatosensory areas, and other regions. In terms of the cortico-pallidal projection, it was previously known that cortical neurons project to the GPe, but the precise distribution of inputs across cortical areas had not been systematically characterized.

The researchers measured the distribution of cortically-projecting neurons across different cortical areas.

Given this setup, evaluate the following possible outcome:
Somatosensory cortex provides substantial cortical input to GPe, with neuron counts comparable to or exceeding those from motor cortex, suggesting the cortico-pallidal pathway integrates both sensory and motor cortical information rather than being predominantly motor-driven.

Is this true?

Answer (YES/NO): YES